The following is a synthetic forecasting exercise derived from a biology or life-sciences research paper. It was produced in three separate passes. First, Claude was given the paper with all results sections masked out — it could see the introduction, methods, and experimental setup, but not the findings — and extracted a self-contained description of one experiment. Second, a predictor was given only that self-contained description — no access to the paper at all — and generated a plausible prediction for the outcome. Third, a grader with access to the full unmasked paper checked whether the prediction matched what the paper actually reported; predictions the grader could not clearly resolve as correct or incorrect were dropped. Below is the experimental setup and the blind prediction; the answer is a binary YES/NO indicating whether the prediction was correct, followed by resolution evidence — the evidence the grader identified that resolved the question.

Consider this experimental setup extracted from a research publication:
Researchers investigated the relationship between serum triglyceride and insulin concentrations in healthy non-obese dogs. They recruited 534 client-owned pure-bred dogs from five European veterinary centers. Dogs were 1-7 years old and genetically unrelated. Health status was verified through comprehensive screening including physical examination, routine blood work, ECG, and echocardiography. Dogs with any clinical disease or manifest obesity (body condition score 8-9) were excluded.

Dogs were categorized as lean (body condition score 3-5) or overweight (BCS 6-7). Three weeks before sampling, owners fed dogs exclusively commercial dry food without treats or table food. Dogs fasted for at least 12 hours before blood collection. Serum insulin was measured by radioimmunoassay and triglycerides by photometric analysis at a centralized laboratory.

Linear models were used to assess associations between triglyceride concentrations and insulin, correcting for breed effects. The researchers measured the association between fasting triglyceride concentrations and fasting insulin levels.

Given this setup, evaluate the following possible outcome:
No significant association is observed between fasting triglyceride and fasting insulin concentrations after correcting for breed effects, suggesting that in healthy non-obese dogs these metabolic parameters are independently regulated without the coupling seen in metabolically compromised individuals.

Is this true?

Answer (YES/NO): NO